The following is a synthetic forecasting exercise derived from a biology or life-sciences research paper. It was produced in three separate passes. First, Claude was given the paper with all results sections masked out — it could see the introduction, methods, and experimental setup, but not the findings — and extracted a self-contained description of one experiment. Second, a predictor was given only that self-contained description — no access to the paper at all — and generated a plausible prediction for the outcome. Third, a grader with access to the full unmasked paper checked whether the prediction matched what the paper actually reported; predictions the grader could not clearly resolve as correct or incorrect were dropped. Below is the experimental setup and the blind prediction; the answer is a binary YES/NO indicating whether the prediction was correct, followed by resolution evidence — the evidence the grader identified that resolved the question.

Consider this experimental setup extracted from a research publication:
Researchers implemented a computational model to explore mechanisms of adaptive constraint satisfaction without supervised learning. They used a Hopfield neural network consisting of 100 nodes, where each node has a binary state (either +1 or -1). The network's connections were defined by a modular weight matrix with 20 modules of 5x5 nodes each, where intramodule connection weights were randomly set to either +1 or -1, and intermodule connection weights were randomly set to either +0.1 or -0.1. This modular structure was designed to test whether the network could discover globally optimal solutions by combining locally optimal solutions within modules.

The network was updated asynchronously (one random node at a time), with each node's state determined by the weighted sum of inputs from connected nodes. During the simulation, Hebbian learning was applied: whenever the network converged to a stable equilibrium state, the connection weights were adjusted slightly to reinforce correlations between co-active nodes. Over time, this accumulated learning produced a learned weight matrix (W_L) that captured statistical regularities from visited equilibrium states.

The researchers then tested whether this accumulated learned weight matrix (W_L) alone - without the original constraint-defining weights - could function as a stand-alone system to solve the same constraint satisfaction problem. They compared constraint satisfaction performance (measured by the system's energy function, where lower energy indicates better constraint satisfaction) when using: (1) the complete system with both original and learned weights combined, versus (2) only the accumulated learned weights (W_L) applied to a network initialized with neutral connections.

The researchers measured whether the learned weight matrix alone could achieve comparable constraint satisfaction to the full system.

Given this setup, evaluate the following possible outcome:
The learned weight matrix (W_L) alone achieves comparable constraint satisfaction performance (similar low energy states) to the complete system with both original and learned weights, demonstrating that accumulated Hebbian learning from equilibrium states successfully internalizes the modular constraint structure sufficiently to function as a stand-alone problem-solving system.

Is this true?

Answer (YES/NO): YES